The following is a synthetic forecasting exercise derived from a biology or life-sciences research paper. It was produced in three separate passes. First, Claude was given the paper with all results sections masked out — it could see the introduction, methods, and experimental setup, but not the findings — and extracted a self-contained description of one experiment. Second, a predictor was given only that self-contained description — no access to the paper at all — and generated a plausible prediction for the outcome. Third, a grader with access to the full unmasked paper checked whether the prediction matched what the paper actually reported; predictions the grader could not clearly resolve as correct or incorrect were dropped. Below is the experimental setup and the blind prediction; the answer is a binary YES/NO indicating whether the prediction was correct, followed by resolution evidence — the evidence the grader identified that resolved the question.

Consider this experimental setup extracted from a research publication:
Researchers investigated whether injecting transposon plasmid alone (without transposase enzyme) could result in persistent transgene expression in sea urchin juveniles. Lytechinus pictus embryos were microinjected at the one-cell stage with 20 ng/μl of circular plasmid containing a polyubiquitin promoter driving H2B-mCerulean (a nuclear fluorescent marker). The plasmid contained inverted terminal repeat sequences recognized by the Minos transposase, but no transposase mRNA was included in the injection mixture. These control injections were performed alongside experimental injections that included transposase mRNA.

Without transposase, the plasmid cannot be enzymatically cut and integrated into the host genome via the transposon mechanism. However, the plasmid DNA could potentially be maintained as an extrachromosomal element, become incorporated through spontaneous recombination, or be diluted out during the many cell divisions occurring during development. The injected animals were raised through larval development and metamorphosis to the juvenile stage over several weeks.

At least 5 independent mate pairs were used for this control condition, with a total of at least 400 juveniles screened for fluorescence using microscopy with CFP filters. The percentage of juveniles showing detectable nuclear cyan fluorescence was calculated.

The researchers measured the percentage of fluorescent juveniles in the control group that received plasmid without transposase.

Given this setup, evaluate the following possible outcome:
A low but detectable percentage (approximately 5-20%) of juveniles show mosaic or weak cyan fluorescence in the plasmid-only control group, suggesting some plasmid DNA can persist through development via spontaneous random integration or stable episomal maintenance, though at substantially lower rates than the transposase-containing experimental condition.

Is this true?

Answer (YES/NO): NO